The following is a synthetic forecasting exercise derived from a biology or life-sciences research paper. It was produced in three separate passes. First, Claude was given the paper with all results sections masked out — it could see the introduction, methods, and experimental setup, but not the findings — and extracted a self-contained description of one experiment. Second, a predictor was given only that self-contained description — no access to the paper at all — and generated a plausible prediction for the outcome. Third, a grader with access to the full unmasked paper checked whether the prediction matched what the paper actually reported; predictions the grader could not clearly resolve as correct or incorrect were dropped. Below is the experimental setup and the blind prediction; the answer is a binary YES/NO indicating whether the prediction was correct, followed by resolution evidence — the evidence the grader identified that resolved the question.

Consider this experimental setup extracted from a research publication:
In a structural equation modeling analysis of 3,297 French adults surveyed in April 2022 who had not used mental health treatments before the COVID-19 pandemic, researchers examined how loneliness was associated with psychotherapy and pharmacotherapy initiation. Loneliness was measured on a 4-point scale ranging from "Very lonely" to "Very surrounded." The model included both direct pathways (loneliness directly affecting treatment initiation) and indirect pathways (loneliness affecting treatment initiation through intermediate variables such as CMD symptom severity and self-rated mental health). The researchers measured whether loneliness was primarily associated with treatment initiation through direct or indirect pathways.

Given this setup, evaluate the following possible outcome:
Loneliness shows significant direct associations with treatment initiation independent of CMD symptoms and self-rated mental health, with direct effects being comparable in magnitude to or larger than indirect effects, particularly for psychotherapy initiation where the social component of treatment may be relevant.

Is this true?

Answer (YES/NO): NO